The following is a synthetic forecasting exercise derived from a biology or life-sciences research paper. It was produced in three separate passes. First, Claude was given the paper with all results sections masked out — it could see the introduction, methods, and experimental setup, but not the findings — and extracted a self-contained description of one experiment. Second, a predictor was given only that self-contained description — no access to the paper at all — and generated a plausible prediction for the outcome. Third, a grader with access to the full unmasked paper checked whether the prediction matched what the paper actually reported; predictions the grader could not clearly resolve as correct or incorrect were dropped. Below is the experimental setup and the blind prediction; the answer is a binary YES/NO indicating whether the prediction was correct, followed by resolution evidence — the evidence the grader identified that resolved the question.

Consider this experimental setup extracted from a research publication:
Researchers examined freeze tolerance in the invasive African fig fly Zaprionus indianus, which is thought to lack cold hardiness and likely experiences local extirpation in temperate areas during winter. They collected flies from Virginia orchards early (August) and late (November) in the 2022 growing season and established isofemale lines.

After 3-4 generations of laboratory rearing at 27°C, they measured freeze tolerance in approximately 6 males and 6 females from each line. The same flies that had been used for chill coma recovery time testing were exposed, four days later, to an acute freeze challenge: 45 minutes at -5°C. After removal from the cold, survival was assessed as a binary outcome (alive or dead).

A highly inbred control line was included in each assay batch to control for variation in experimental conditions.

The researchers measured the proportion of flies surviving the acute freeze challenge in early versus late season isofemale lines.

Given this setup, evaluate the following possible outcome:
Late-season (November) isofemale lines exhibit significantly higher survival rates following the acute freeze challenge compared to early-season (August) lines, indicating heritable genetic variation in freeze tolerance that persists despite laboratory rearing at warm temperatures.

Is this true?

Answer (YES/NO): NO